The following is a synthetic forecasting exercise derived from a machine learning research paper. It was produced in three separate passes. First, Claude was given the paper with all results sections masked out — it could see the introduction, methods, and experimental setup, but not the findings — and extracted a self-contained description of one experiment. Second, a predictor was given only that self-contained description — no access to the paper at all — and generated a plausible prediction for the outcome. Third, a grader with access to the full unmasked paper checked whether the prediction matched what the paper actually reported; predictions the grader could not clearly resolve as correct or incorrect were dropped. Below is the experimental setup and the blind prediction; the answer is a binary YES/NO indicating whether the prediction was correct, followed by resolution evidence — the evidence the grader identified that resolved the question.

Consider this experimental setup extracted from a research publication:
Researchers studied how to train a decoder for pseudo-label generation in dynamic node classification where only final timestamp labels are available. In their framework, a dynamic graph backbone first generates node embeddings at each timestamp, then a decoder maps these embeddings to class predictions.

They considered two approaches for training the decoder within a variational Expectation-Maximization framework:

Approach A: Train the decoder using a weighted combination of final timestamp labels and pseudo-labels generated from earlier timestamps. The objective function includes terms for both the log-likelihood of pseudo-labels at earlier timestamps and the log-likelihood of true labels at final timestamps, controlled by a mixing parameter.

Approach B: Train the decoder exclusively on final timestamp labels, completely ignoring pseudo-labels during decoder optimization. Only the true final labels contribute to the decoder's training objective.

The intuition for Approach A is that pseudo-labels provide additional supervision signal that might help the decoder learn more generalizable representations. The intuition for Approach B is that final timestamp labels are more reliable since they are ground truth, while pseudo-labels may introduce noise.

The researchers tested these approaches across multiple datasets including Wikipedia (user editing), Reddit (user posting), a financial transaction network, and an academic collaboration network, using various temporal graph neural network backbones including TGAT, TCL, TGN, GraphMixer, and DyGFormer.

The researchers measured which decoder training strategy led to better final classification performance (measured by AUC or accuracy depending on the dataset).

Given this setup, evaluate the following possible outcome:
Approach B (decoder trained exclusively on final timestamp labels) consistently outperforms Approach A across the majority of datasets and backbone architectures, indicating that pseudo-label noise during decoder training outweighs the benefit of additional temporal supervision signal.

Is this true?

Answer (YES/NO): YES